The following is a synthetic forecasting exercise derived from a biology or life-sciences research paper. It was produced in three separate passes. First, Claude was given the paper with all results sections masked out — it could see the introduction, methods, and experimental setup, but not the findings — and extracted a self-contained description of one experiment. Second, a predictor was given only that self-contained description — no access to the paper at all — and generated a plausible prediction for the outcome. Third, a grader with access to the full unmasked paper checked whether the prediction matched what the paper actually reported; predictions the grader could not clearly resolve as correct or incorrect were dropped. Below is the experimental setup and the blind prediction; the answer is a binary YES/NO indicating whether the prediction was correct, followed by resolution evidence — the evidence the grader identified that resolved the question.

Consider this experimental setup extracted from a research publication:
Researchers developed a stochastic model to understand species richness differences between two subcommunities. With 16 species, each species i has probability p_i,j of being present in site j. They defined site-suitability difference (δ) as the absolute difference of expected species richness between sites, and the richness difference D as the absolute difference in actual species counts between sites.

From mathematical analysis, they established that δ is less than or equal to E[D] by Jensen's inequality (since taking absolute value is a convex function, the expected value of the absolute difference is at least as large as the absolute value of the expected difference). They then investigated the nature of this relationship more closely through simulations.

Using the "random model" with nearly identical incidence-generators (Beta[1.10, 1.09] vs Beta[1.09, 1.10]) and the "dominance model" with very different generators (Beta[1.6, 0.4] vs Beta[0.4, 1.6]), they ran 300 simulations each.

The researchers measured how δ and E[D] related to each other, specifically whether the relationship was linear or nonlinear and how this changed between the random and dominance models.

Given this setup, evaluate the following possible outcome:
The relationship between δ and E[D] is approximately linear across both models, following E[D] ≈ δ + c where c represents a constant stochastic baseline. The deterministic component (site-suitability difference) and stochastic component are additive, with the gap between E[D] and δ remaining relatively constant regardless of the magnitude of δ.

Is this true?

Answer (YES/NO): NO